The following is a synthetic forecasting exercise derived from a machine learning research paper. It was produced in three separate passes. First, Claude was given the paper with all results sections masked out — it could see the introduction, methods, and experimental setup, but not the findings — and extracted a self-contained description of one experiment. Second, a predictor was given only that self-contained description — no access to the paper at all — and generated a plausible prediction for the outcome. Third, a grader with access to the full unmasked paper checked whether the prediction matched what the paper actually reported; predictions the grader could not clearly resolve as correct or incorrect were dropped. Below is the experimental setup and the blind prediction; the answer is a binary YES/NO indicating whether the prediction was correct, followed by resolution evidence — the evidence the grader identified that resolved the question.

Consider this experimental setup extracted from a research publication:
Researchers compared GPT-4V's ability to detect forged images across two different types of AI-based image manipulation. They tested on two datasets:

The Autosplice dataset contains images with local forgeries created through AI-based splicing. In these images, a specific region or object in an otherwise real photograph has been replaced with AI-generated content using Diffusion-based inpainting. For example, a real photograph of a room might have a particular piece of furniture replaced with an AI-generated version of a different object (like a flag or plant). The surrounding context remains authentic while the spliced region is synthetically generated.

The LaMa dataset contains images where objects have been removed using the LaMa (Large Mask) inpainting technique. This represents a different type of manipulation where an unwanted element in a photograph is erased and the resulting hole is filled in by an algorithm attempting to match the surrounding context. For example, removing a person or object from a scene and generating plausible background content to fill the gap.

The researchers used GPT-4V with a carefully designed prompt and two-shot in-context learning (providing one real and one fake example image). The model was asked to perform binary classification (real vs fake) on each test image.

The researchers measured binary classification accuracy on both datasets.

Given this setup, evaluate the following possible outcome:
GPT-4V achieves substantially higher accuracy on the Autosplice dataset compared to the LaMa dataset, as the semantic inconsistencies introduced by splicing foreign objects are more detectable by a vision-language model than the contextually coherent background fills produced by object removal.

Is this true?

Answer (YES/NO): NO